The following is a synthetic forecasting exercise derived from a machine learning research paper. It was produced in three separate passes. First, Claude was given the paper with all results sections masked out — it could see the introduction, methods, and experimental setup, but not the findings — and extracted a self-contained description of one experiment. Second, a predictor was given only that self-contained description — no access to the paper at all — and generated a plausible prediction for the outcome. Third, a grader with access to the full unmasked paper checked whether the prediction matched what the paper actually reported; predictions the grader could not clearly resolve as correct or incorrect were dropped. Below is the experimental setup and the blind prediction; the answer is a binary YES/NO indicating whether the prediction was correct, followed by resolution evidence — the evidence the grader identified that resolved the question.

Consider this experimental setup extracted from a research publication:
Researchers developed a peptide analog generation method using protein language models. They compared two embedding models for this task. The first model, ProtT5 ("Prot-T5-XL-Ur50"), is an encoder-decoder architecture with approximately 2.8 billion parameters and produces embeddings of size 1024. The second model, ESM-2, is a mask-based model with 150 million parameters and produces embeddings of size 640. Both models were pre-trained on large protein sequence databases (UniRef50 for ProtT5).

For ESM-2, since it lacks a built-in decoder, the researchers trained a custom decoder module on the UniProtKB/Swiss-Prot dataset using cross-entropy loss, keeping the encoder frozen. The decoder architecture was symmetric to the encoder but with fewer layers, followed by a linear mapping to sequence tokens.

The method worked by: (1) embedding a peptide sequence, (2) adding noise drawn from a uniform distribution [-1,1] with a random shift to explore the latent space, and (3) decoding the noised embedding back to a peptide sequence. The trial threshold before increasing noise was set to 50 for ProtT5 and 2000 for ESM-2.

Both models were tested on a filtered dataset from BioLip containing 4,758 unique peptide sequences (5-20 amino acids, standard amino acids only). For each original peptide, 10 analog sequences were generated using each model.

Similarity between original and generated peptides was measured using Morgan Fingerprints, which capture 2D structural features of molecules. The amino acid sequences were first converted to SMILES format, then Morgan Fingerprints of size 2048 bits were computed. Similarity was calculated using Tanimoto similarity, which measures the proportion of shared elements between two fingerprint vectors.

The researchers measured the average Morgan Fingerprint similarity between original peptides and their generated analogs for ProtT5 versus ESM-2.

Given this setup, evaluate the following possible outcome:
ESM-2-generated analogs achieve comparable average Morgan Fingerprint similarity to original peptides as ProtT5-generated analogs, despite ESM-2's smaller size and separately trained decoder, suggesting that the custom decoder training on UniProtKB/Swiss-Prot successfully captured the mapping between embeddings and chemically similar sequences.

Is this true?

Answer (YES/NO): NO